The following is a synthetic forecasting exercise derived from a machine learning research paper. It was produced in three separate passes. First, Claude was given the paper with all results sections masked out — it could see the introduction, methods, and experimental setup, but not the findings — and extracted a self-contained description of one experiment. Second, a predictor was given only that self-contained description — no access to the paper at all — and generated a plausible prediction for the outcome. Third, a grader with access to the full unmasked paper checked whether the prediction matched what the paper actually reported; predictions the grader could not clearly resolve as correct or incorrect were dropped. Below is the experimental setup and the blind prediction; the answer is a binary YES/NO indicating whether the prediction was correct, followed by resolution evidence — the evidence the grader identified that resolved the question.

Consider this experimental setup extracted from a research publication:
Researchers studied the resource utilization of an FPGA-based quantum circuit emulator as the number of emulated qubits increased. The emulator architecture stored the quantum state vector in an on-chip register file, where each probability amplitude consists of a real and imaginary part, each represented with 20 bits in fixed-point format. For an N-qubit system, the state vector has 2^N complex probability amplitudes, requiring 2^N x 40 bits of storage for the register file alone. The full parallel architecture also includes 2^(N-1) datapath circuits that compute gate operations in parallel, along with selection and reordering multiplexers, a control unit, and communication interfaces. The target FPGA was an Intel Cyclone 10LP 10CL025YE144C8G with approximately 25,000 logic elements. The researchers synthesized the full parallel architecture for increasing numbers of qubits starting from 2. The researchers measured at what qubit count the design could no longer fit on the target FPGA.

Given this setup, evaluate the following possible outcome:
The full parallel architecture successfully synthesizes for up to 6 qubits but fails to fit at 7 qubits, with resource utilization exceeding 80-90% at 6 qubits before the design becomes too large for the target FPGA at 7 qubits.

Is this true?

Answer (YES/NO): NO